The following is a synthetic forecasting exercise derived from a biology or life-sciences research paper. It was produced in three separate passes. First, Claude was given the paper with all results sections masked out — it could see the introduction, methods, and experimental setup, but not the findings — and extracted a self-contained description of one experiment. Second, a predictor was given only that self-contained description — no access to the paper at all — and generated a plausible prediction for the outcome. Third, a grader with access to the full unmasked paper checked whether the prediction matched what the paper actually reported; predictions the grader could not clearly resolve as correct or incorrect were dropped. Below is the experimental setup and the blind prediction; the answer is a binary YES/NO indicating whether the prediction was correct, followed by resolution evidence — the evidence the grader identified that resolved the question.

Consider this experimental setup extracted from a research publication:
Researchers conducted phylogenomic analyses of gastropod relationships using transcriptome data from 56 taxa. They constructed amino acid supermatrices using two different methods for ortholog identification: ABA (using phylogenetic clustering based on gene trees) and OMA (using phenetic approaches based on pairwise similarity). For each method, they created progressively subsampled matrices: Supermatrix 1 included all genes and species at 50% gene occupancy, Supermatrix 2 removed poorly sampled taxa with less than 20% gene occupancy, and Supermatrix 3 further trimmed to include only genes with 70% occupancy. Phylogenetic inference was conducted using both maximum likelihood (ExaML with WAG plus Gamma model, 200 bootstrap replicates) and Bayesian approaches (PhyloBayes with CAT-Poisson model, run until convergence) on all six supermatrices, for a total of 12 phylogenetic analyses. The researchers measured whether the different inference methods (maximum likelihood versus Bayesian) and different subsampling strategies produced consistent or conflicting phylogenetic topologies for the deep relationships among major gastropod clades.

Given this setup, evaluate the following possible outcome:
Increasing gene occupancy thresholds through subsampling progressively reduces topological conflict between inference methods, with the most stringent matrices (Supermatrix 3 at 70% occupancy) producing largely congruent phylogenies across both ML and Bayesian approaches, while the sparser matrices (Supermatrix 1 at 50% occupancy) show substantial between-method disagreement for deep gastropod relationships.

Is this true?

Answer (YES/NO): NO